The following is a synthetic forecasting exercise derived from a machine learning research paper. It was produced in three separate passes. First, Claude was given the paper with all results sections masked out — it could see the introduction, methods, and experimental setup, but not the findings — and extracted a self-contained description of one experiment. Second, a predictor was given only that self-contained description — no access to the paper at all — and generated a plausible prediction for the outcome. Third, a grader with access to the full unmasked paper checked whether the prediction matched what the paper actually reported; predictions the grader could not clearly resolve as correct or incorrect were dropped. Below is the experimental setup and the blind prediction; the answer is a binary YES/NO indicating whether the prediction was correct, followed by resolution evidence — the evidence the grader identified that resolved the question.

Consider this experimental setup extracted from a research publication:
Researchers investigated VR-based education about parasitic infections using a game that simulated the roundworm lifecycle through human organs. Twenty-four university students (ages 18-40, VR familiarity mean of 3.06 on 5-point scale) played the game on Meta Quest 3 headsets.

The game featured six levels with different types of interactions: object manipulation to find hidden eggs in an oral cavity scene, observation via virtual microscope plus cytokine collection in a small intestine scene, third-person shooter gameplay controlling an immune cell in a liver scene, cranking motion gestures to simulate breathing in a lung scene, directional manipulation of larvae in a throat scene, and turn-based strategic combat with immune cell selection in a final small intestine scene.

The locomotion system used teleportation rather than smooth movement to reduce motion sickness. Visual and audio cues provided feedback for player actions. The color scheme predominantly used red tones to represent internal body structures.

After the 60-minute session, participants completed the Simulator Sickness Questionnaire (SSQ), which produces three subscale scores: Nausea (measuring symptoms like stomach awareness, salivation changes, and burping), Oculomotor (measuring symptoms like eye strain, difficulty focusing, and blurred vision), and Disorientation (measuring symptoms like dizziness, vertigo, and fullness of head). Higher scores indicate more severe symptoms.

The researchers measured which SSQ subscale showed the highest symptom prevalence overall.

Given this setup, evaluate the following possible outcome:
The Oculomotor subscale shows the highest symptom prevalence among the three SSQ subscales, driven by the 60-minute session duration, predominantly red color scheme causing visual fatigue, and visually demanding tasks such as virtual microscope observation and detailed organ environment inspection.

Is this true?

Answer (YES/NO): NO